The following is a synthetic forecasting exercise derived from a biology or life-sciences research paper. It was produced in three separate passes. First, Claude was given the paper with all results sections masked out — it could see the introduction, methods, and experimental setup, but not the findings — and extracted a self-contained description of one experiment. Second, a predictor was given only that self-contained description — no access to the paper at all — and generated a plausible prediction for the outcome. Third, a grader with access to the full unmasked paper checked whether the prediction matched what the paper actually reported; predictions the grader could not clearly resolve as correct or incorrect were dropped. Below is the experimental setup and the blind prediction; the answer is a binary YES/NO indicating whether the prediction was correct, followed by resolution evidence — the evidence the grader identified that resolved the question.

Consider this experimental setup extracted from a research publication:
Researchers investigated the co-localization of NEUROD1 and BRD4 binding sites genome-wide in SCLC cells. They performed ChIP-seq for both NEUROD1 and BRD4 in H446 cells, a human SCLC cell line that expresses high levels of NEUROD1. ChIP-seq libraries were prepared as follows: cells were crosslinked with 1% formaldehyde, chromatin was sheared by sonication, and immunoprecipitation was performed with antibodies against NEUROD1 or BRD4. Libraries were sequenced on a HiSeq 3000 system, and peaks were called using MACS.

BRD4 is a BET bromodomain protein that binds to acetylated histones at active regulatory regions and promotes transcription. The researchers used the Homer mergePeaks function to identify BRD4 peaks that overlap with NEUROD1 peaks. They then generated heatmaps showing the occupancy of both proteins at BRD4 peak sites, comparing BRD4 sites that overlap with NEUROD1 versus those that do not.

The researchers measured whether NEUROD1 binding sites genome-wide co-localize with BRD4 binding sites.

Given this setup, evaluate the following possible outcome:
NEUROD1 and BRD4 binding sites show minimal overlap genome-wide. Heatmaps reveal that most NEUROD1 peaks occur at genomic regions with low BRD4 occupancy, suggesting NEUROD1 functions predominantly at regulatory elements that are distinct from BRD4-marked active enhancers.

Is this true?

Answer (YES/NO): NO